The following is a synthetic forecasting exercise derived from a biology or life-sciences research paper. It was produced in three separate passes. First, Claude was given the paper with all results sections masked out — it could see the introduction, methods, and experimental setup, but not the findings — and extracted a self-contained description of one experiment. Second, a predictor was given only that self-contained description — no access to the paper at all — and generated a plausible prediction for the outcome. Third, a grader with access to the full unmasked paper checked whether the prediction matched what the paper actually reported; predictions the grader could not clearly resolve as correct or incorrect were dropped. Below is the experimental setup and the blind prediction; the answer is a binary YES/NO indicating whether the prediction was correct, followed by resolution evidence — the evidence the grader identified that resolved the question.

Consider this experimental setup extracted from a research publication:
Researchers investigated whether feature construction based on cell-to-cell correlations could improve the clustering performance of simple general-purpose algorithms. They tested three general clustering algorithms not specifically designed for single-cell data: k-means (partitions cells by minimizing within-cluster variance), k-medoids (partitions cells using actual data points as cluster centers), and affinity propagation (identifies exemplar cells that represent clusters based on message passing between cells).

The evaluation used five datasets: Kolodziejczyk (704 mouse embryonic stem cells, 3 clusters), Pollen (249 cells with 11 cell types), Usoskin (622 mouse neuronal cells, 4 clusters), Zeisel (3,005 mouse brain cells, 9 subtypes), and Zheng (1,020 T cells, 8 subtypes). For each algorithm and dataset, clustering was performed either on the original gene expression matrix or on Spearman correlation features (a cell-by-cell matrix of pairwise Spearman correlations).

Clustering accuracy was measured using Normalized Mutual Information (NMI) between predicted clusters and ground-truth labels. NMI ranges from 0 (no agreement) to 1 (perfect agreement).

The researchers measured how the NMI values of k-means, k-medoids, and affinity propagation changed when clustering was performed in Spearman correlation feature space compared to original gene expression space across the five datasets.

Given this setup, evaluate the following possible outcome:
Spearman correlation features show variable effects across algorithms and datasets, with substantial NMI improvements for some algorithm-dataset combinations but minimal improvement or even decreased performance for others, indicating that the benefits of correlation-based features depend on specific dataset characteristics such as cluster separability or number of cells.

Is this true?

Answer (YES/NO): NO